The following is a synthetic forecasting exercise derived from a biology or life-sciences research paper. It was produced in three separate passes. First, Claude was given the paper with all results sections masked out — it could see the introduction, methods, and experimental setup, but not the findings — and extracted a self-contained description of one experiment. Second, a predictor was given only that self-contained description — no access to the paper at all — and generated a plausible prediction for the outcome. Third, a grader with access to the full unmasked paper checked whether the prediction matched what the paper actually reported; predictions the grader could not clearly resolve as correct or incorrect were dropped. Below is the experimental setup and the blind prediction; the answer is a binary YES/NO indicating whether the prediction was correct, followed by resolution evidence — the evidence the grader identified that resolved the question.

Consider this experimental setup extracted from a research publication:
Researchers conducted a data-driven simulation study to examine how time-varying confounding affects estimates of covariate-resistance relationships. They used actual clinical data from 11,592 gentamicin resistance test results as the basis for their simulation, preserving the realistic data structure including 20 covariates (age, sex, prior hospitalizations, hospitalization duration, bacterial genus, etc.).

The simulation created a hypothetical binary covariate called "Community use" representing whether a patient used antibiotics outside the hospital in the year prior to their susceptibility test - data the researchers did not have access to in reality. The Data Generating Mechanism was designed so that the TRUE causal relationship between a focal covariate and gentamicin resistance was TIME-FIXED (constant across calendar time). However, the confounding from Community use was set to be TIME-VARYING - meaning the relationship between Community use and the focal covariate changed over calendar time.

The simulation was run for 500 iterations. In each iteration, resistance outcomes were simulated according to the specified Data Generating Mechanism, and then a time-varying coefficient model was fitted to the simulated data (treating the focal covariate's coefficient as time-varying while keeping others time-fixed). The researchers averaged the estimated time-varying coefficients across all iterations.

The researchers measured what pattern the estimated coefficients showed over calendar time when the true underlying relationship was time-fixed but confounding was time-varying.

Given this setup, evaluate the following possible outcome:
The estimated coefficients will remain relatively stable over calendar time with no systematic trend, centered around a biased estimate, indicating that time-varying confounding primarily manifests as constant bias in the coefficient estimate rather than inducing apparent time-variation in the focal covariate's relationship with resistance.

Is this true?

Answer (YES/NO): NO